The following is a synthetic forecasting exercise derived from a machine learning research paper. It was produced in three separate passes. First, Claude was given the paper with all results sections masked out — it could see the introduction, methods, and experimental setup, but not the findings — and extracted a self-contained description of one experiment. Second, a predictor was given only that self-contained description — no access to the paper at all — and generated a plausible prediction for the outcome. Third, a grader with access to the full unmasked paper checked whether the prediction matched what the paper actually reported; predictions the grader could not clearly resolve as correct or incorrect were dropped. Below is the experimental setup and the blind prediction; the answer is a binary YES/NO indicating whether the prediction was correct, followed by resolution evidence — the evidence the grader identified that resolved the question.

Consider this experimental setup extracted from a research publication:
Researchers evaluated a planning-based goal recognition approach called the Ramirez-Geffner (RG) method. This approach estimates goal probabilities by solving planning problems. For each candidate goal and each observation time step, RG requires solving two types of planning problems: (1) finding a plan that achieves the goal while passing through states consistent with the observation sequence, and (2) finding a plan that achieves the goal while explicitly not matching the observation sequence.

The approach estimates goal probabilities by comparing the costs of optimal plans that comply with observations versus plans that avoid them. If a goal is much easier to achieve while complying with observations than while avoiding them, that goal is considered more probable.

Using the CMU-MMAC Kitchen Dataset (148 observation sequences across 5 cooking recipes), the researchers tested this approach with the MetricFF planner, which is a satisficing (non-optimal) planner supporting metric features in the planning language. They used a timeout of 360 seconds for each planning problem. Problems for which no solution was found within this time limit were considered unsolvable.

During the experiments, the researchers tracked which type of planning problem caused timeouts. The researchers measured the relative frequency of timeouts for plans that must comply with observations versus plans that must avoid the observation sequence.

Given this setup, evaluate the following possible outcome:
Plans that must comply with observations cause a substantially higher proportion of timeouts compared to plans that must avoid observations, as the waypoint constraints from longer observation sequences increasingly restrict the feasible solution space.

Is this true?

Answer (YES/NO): NO